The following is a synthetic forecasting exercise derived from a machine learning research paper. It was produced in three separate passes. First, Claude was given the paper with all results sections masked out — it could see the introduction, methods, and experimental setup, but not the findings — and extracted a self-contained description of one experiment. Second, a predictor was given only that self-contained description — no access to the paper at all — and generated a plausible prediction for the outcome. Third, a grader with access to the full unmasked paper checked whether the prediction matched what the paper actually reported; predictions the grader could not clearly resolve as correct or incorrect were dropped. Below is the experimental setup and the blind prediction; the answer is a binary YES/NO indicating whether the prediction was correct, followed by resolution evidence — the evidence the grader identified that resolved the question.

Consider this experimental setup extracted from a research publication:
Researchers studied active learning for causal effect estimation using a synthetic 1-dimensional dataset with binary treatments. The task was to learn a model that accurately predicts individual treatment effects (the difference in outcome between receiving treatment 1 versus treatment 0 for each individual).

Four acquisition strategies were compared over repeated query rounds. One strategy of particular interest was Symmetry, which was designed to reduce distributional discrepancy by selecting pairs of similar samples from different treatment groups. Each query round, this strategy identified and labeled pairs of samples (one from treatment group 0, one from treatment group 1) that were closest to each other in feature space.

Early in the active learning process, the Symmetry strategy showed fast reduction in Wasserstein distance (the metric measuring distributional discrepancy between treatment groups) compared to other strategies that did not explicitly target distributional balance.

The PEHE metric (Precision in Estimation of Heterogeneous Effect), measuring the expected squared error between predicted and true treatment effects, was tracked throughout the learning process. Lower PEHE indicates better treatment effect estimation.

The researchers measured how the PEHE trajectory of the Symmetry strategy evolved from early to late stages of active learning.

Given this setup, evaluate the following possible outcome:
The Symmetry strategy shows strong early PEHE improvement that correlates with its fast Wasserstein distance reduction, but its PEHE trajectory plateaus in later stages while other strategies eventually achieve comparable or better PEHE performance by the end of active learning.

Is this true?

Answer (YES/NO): YES